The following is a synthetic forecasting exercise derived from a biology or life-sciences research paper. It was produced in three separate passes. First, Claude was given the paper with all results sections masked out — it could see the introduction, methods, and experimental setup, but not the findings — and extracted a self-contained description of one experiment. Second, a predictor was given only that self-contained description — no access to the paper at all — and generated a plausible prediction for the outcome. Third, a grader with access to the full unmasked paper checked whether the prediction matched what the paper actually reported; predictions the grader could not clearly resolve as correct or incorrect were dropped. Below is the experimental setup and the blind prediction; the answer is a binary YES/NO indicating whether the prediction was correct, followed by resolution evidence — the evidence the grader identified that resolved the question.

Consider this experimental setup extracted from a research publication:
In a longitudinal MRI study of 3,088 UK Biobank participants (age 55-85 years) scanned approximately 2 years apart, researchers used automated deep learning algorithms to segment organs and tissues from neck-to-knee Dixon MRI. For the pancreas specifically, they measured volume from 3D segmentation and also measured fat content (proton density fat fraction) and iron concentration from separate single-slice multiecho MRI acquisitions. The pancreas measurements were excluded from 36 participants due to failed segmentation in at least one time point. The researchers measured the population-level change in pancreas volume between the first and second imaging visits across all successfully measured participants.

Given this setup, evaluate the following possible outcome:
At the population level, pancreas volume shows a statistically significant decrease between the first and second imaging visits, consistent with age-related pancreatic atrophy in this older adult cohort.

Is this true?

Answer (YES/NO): YES